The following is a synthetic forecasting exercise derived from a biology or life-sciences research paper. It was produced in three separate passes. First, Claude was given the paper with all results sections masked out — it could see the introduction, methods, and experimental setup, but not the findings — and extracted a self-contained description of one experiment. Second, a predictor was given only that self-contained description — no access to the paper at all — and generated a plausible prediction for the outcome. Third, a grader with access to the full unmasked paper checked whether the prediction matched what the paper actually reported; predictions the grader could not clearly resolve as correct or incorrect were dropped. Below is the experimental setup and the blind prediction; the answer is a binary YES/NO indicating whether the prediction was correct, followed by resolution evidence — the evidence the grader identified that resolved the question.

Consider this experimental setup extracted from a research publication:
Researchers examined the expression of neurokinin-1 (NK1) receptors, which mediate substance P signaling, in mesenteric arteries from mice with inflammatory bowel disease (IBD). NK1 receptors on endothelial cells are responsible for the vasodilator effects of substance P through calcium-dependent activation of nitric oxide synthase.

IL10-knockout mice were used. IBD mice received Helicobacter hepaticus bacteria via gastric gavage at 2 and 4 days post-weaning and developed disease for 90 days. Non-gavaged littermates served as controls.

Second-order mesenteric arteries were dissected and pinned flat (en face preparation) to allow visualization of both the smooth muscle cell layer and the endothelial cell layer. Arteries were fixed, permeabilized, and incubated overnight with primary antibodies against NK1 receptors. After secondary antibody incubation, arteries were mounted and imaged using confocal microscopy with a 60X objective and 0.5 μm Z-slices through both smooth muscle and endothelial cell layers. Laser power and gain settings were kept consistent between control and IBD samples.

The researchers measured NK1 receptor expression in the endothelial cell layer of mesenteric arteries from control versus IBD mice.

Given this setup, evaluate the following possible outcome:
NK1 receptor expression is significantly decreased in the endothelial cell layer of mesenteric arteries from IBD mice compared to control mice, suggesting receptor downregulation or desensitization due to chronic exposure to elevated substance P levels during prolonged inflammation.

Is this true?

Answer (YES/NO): NO